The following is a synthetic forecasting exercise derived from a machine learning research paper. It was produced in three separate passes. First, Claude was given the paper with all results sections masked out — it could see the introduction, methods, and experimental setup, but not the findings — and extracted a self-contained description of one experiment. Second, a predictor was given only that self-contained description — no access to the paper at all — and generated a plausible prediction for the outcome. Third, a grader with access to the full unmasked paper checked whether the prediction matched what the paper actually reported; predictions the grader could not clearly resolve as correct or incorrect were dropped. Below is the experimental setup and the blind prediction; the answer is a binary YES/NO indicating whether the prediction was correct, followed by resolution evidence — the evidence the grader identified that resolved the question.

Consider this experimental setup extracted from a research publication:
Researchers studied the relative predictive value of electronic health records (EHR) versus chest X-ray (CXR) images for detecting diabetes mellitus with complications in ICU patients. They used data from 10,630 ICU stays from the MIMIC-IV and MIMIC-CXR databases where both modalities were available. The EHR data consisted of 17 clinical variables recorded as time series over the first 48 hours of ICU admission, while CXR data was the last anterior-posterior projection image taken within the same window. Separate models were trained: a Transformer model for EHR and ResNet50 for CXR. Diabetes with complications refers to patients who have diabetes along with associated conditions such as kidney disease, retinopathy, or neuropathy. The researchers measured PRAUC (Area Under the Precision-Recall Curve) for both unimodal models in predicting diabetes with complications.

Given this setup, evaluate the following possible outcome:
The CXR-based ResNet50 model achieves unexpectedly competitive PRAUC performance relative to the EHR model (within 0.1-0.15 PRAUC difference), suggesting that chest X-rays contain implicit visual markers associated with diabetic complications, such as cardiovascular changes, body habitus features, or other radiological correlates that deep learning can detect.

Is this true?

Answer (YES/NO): NO